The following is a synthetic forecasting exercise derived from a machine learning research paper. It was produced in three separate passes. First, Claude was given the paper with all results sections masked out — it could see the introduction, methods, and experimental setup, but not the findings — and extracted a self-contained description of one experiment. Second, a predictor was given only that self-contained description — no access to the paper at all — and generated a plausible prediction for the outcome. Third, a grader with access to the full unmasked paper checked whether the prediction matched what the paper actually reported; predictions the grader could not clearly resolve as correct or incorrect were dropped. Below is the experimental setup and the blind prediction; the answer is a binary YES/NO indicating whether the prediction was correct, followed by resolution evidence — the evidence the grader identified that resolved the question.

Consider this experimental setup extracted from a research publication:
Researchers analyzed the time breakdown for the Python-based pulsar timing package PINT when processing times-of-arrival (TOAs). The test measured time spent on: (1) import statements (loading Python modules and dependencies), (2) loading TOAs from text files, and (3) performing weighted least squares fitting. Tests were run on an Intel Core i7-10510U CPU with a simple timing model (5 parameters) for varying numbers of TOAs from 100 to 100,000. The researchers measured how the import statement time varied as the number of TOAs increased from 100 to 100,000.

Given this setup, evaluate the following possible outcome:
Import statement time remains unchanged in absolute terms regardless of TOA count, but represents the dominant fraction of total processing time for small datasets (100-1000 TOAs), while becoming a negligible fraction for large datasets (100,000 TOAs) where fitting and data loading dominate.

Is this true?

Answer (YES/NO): NO